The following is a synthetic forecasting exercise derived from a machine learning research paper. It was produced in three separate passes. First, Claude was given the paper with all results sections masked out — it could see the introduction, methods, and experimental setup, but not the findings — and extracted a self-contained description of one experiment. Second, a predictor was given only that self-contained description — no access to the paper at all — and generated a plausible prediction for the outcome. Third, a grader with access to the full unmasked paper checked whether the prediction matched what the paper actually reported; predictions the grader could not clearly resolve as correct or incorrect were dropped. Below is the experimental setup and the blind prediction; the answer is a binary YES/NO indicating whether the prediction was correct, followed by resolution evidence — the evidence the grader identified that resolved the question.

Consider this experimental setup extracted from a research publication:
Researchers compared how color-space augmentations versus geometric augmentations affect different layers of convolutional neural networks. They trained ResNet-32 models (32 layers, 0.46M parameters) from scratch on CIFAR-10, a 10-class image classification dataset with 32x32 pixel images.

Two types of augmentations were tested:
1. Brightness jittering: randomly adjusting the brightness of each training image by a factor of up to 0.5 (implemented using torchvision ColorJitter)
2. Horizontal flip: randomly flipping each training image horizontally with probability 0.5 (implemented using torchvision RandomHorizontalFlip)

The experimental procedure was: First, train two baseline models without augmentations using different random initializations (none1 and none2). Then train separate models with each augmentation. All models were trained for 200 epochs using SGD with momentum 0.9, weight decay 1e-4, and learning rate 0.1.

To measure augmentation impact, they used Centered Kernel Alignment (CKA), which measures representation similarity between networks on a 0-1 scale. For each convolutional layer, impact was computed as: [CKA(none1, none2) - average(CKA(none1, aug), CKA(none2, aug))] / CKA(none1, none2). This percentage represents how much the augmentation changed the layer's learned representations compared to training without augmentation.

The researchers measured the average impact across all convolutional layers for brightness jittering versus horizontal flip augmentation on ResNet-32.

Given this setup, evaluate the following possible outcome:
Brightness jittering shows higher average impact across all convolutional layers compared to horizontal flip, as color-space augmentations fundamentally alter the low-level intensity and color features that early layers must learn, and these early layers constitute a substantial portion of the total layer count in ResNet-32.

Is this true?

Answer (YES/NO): YES